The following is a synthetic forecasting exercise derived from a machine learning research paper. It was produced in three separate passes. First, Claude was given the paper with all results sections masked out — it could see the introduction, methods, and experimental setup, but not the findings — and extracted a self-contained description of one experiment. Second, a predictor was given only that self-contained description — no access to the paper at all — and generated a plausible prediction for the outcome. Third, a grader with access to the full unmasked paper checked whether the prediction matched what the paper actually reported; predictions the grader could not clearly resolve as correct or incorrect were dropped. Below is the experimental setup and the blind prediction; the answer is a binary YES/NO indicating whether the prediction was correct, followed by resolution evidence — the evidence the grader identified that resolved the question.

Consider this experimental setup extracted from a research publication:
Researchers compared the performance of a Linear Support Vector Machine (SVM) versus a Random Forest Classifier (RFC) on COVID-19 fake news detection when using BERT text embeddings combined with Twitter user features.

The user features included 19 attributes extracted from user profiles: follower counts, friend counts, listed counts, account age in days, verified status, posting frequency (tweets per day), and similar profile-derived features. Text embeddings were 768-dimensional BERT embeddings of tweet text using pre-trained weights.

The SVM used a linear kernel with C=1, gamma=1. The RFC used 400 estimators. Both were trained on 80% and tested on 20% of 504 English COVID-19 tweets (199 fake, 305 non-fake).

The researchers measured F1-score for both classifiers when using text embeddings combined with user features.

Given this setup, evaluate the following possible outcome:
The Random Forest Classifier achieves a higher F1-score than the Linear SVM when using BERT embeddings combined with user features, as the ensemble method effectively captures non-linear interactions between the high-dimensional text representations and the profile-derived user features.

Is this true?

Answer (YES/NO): YES